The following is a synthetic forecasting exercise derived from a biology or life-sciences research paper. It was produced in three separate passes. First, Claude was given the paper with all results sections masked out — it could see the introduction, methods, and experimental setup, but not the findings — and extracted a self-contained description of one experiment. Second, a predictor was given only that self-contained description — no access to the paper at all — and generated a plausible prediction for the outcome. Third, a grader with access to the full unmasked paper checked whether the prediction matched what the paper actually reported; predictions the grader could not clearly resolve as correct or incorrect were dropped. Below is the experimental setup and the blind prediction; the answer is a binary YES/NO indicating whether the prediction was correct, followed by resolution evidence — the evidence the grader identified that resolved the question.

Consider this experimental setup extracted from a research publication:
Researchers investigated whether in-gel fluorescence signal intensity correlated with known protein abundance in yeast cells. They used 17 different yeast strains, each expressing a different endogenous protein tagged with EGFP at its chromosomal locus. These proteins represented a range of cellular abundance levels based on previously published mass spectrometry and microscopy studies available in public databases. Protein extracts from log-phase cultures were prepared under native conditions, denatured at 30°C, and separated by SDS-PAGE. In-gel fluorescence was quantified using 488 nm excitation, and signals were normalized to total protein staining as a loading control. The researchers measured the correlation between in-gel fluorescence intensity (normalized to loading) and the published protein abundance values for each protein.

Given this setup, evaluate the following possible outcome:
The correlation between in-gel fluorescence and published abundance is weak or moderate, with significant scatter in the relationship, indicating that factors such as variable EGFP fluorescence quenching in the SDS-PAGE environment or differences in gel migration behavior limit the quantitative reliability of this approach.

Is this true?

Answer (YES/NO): NO